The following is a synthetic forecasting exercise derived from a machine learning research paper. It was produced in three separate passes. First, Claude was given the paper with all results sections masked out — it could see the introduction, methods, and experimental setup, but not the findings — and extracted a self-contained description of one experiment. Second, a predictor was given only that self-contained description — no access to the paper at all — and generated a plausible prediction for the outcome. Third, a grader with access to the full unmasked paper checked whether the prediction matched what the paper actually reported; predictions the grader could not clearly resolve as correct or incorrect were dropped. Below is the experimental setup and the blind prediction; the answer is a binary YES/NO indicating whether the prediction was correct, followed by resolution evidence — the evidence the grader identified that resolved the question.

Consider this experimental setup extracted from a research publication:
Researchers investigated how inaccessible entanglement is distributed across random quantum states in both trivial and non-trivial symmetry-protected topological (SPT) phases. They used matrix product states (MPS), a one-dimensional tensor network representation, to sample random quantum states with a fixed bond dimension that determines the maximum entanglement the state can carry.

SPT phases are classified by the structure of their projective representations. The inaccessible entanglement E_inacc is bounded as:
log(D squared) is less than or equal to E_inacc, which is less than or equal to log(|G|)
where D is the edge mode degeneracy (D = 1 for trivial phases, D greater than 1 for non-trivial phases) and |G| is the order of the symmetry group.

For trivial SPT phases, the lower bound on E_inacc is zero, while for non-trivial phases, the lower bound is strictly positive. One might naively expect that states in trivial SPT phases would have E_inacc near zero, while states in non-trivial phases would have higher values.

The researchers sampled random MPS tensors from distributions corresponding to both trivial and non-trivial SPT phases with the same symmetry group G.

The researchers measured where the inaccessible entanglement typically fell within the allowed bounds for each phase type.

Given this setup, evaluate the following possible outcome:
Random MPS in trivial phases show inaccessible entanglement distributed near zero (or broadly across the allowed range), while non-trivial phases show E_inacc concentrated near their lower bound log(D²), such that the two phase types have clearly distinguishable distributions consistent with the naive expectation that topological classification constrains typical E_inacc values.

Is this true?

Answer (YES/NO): NO